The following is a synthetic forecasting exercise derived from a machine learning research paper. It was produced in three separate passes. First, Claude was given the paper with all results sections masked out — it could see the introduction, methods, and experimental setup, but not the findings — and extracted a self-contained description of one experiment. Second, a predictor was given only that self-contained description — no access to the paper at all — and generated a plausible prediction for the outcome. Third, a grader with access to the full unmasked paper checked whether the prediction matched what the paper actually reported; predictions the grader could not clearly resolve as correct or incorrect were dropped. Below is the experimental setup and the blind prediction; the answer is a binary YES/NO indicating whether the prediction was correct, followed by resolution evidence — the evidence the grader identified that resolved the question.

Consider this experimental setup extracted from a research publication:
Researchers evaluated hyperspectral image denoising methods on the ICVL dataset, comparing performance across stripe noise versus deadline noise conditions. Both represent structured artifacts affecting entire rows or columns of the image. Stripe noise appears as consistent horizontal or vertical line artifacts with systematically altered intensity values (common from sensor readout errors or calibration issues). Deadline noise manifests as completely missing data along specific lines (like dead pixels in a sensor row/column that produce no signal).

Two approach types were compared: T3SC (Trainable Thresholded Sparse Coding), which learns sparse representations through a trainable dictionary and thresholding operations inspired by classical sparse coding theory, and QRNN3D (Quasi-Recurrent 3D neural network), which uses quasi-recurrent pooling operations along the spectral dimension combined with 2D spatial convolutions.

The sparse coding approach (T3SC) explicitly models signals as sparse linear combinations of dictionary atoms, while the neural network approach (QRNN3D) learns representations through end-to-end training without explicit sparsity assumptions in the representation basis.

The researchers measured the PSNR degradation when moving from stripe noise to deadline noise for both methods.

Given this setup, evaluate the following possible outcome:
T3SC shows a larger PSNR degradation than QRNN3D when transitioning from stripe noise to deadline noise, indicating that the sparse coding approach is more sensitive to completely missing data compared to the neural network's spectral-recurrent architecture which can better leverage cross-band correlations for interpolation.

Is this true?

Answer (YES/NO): YES